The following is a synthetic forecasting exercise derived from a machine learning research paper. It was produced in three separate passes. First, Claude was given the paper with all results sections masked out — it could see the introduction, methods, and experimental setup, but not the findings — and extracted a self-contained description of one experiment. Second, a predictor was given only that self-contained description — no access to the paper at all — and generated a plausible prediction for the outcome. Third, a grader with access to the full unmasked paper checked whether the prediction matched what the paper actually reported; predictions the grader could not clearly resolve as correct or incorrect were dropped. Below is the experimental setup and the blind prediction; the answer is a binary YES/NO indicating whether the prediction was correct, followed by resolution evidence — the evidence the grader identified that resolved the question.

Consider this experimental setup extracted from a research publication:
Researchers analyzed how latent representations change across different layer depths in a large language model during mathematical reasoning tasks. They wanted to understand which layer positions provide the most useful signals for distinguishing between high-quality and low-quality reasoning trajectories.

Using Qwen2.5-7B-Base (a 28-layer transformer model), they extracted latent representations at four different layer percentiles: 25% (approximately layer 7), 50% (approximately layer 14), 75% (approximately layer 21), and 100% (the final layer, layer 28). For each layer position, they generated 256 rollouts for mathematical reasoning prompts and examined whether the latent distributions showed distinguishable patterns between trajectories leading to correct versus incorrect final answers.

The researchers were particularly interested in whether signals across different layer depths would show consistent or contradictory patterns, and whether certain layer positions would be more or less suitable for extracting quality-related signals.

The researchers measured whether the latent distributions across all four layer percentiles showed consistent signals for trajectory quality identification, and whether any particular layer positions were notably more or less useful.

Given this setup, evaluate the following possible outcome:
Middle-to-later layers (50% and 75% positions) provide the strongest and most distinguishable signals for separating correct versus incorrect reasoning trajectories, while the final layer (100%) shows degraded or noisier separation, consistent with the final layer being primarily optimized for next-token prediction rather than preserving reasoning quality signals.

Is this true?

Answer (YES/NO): NO